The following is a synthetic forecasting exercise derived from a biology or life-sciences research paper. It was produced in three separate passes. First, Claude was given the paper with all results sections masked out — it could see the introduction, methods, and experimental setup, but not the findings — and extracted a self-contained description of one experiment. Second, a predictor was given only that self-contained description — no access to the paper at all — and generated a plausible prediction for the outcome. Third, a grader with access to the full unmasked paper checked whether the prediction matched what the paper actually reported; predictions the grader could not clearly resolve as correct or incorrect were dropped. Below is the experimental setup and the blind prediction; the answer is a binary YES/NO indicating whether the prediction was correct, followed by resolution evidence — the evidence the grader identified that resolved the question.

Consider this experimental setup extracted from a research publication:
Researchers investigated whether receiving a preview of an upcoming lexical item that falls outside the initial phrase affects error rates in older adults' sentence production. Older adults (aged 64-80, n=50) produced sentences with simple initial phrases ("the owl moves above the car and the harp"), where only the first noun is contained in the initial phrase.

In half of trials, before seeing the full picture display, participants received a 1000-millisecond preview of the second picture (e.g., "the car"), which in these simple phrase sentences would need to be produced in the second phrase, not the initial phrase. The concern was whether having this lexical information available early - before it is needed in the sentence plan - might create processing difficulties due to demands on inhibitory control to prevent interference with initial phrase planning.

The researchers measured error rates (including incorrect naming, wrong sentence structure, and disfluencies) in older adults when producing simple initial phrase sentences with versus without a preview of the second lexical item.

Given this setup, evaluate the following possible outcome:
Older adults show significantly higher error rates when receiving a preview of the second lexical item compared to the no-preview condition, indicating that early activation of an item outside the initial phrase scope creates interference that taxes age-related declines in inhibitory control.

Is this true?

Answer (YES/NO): YES